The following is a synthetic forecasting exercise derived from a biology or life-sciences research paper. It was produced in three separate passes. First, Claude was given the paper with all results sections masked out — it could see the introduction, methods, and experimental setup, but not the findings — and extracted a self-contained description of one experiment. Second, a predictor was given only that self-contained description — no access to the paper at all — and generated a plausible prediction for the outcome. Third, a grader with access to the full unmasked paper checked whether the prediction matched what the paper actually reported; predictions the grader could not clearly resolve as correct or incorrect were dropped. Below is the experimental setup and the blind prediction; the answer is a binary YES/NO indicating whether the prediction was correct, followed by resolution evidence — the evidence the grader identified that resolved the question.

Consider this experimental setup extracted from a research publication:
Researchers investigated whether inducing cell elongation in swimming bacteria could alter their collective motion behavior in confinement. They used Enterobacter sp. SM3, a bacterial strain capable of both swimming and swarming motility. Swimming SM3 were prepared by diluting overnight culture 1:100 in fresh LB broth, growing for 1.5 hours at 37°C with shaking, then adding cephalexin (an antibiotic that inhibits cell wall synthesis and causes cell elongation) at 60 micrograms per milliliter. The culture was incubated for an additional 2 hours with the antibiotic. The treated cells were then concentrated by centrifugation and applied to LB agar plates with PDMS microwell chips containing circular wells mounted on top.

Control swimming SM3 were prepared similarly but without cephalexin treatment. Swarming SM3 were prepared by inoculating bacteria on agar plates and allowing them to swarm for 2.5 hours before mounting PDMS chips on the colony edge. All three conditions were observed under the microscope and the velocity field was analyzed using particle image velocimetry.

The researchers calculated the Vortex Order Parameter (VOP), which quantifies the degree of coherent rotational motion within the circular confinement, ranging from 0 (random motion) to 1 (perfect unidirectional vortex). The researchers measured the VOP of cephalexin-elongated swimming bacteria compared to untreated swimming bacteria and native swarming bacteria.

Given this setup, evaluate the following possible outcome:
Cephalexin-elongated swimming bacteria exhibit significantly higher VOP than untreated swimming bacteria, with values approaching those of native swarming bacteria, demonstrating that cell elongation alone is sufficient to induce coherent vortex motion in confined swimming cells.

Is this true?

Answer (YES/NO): NO